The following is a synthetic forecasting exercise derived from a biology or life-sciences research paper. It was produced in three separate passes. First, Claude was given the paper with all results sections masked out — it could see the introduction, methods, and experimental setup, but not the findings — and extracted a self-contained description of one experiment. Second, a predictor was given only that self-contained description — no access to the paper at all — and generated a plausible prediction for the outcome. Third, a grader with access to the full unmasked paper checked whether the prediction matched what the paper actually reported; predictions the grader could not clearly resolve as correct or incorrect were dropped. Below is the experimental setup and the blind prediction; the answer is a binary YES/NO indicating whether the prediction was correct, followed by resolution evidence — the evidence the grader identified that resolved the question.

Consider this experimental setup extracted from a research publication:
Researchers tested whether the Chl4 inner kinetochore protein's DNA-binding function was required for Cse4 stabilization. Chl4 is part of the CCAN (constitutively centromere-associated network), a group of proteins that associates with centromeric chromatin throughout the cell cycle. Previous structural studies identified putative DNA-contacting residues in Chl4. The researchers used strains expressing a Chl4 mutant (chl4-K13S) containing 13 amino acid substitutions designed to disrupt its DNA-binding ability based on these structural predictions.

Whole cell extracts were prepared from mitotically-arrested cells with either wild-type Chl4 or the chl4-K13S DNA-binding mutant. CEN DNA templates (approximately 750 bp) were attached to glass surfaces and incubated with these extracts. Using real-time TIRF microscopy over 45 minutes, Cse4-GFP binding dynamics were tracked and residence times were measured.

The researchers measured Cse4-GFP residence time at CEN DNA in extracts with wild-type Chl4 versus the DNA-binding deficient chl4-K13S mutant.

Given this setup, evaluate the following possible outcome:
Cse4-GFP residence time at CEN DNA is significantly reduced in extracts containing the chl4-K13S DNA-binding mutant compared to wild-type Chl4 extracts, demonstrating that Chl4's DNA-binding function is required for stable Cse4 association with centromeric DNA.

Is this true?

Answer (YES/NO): YES